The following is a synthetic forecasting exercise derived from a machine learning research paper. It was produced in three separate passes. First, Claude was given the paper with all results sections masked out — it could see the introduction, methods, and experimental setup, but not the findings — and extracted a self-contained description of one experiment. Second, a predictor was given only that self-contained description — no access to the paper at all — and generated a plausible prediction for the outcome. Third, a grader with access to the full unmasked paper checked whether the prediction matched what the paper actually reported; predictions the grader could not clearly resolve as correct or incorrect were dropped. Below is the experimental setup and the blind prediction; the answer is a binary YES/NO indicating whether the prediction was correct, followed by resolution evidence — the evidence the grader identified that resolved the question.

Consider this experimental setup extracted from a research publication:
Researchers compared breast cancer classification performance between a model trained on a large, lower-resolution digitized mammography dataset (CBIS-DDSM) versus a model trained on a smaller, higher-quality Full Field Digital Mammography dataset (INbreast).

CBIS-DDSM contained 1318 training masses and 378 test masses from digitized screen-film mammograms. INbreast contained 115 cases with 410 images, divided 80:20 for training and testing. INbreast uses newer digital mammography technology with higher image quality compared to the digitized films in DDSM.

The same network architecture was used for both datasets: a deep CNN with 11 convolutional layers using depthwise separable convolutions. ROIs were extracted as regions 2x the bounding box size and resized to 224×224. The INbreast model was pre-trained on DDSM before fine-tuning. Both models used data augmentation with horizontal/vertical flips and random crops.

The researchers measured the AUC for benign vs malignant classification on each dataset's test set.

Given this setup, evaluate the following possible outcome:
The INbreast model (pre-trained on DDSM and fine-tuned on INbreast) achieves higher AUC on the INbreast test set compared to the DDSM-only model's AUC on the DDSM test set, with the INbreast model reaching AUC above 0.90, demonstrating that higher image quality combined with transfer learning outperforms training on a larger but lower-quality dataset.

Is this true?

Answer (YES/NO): YES